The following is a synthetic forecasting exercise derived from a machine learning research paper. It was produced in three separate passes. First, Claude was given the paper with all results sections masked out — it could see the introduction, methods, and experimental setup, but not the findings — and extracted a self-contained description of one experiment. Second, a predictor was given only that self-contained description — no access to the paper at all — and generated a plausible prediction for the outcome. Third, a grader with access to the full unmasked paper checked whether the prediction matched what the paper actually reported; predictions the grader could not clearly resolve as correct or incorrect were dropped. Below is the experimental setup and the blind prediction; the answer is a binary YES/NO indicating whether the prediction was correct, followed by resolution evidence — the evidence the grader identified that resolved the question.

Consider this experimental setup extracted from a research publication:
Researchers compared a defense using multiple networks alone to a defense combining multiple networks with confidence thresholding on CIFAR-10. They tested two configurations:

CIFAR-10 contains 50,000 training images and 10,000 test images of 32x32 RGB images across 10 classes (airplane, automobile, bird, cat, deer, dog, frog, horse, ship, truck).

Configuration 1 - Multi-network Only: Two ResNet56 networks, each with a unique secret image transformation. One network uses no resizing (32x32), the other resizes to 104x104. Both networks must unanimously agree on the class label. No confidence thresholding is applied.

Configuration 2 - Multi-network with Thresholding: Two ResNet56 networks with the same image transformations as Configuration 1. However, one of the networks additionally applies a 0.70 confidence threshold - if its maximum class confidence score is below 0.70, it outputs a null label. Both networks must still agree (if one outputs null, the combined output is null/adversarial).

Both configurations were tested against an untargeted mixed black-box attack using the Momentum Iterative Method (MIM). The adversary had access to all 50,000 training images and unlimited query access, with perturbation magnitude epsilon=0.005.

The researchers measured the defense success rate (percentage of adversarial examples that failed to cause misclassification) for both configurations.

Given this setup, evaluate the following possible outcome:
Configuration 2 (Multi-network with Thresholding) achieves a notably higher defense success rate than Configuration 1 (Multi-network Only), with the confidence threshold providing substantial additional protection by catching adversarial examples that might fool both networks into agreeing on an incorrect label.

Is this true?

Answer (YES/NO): YES